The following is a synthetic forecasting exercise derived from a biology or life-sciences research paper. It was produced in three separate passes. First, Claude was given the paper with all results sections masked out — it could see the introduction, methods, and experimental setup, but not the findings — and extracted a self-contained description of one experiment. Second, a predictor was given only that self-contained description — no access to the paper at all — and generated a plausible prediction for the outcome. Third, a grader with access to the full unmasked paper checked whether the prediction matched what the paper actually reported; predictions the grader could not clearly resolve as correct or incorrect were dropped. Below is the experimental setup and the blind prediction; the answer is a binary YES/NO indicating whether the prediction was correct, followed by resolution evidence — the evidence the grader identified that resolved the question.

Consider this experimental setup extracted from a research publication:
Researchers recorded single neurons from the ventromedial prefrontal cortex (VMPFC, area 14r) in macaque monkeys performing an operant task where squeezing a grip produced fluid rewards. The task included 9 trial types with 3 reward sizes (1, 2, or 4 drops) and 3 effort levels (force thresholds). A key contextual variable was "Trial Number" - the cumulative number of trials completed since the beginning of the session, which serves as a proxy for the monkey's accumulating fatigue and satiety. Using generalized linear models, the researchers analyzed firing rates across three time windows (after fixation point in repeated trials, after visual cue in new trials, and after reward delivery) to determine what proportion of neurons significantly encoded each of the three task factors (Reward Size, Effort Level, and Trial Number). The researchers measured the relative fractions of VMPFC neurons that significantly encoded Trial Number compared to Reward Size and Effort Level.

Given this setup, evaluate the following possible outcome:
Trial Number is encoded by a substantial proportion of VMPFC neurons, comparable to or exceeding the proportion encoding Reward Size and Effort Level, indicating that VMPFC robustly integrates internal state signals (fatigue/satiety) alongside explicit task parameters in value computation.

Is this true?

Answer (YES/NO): YES